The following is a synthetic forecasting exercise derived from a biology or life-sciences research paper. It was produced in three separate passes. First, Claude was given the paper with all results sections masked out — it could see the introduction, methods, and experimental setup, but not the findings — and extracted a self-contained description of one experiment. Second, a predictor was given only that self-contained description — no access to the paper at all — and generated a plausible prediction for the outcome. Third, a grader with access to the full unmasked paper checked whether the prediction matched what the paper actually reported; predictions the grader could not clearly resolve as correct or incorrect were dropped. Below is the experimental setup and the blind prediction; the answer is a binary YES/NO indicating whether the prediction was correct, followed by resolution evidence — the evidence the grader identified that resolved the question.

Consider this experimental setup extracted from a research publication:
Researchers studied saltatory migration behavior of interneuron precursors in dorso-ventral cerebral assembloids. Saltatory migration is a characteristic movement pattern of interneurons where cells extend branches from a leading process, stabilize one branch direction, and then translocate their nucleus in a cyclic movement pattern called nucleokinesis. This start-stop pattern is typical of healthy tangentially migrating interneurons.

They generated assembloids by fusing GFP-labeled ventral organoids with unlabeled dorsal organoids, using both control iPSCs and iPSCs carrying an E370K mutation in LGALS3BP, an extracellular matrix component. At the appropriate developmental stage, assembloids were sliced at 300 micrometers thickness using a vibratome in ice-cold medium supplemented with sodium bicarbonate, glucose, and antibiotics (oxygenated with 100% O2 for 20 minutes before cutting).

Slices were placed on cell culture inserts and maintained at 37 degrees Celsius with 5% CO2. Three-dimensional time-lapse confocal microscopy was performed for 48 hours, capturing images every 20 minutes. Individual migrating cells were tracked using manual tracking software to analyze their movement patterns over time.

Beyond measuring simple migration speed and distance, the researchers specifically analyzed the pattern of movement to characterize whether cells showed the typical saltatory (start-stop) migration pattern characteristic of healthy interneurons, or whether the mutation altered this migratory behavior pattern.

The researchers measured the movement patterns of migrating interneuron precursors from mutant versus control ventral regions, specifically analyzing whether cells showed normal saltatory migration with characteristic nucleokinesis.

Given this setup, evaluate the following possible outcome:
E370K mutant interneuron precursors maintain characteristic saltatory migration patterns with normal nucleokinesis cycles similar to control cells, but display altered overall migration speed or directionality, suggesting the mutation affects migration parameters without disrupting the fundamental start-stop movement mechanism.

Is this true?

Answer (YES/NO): NO